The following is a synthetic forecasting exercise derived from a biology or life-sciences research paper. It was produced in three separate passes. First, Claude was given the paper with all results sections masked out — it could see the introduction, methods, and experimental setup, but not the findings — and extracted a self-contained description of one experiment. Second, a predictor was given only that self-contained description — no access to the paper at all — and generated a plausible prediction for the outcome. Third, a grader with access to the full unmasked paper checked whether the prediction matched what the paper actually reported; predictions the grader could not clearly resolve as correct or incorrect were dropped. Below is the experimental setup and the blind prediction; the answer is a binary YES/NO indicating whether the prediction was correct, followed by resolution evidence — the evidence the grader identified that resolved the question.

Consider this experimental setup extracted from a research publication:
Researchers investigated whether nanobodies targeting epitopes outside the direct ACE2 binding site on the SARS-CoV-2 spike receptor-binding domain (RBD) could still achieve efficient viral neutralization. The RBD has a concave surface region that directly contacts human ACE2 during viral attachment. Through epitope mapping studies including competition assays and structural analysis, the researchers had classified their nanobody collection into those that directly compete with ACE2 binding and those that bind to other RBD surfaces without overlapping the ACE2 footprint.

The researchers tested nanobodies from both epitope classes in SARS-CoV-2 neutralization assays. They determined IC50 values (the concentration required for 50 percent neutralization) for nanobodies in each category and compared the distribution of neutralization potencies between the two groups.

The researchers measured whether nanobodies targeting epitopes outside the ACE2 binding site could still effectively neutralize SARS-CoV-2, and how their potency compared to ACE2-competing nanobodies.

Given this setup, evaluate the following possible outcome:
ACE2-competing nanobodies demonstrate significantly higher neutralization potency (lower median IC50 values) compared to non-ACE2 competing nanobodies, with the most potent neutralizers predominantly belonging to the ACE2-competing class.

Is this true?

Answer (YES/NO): YES